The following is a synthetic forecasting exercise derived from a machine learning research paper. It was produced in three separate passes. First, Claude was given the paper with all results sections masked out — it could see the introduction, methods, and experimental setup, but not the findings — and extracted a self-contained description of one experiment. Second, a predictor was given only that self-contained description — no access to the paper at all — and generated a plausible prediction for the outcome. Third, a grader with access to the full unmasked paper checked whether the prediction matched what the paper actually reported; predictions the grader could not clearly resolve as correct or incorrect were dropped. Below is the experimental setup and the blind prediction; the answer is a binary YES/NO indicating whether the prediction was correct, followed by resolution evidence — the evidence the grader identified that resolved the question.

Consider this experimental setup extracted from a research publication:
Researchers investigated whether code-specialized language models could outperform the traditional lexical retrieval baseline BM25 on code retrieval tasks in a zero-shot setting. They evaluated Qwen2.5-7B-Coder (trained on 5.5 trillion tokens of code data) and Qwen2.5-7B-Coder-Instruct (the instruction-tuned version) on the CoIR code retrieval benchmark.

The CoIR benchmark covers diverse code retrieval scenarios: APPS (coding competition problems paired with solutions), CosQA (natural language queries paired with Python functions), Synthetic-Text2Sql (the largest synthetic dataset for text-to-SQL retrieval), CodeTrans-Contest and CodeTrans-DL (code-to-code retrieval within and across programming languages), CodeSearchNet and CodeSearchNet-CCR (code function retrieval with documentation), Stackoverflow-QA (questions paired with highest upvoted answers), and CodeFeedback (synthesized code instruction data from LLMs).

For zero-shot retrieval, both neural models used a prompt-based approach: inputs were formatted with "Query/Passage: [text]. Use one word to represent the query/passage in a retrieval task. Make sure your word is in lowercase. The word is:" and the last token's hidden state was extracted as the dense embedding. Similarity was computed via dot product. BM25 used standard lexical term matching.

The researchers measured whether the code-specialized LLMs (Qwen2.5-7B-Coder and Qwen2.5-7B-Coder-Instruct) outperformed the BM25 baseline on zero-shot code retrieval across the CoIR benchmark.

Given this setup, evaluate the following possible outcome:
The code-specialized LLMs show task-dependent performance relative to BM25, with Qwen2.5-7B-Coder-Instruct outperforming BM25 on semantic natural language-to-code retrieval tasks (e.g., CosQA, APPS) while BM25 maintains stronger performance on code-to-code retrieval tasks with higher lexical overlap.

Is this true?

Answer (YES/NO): YES